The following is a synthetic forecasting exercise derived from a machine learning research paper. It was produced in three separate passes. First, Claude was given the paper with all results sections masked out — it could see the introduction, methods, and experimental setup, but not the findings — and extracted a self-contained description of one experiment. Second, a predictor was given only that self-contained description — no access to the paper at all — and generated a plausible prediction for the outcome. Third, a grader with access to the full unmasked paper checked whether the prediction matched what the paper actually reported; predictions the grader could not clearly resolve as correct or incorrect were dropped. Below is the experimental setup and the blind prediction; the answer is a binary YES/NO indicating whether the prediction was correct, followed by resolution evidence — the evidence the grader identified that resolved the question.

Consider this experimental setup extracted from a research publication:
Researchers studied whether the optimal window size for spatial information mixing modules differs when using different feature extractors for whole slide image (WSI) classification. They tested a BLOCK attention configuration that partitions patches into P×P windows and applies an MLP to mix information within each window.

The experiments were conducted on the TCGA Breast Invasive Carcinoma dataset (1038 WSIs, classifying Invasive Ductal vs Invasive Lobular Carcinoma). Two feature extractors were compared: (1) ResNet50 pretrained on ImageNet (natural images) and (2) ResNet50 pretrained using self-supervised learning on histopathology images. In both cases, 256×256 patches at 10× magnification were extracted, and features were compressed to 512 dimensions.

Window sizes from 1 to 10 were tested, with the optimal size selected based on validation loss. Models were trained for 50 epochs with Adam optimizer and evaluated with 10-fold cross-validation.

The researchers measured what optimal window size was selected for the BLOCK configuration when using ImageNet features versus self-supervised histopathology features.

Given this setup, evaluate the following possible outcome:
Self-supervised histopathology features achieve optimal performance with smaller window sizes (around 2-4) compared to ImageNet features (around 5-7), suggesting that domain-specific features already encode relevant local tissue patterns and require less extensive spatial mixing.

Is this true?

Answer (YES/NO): NO